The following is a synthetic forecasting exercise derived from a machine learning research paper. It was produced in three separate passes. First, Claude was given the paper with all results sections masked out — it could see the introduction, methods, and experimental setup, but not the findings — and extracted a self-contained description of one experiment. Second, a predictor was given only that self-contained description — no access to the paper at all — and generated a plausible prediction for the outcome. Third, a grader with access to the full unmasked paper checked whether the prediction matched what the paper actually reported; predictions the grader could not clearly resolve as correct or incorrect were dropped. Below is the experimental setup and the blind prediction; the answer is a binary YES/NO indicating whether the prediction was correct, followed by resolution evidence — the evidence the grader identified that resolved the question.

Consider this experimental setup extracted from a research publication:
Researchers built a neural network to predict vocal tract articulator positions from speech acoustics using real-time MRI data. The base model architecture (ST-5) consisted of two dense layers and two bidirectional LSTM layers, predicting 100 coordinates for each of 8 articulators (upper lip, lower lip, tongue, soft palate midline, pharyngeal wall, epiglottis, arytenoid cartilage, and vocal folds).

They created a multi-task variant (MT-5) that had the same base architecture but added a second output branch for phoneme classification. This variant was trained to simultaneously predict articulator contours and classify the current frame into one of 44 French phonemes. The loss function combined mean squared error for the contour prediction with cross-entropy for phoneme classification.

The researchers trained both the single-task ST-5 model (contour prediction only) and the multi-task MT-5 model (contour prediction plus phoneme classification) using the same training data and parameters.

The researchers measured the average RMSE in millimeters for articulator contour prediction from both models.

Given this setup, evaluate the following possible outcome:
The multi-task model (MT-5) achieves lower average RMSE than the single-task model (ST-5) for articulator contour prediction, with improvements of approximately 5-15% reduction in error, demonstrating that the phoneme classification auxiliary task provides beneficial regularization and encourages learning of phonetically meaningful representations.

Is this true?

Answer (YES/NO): NO